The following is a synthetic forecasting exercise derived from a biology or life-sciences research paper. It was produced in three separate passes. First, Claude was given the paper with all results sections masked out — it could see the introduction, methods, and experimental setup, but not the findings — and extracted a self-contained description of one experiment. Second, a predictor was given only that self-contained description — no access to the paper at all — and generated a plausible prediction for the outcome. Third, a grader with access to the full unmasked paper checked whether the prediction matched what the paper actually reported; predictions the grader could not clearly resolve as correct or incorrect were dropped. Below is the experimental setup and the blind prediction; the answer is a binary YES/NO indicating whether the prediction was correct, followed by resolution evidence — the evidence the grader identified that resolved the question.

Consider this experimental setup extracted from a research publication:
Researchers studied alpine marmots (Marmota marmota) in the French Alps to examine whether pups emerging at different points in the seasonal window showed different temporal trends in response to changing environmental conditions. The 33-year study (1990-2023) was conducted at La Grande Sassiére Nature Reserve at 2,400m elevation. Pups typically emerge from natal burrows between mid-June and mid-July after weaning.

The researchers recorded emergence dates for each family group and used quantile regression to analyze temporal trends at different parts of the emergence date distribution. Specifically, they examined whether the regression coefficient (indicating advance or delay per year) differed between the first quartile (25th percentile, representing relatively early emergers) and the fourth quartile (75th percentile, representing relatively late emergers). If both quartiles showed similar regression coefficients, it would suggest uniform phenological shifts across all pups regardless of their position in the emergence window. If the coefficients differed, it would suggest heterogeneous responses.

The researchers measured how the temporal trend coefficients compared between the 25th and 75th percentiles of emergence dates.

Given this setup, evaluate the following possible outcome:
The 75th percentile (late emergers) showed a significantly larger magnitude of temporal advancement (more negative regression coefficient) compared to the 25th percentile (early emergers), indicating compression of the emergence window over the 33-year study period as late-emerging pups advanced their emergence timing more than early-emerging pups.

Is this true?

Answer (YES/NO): YES